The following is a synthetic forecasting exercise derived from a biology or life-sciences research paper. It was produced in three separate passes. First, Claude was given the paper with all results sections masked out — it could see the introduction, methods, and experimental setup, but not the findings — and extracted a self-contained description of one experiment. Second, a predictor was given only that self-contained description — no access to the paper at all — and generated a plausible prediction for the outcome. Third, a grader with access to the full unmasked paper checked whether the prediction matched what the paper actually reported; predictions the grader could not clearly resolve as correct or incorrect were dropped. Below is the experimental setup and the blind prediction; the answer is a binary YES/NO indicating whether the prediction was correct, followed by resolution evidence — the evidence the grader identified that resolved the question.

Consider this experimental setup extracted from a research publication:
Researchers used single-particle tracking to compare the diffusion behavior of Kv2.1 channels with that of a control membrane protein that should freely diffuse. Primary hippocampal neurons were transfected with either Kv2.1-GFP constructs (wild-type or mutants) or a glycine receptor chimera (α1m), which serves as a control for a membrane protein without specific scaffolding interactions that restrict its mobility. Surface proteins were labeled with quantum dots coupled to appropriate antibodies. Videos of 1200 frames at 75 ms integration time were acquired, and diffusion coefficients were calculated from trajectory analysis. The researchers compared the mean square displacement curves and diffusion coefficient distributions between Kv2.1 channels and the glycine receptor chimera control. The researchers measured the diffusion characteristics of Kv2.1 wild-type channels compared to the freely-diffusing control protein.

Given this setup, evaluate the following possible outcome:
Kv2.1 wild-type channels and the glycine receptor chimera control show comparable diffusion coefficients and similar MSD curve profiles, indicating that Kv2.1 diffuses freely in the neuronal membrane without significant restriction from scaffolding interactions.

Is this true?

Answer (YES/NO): NO